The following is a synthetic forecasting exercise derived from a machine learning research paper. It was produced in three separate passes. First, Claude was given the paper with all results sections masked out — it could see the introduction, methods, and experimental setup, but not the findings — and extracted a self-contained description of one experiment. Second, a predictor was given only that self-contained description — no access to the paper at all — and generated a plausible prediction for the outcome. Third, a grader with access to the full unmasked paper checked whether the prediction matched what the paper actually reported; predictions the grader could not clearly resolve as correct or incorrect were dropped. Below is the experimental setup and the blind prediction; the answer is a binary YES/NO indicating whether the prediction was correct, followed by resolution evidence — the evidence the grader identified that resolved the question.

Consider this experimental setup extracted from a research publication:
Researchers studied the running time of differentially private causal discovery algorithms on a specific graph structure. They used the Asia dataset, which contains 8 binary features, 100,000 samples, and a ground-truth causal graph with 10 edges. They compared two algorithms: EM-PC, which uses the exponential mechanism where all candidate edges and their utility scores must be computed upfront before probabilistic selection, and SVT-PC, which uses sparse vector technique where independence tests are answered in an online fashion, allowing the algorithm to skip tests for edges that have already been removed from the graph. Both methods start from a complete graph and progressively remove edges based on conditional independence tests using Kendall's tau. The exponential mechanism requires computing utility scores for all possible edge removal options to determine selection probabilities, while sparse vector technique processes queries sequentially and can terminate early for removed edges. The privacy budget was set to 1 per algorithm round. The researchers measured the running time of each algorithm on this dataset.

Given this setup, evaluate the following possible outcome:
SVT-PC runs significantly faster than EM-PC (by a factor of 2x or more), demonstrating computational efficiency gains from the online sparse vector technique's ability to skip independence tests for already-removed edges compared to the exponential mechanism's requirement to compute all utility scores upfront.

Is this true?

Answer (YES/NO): YES